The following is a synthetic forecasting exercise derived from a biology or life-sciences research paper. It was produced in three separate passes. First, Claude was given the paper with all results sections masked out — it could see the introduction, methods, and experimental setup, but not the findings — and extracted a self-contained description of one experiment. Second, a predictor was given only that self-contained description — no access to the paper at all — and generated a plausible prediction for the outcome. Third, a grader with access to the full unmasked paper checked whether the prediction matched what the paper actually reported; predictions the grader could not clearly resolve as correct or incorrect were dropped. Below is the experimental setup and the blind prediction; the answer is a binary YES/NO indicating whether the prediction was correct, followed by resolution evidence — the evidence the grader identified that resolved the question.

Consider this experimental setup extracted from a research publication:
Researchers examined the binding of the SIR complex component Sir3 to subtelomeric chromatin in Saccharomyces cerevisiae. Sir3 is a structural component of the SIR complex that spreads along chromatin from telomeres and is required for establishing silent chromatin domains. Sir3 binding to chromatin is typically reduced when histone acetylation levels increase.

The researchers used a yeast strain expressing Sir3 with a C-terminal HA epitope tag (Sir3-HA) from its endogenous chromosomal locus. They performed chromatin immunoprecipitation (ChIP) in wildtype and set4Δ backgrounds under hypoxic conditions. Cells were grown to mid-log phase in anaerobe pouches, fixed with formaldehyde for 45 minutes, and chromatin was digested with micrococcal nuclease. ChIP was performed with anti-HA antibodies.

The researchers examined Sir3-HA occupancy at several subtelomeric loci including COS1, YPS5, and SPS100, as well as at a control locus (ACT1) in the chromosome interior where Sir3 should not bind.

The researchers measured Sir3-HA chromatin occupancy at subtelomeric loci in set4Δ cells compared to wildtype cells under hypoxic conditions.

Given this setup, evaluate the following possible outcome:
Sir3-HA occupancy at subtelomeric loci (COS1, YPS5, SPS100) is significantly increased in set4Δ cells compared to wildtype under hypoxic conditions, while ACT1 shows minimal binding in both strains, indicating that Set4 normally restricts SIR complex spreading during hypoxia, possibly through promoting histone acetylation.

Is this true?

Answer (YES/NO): NO